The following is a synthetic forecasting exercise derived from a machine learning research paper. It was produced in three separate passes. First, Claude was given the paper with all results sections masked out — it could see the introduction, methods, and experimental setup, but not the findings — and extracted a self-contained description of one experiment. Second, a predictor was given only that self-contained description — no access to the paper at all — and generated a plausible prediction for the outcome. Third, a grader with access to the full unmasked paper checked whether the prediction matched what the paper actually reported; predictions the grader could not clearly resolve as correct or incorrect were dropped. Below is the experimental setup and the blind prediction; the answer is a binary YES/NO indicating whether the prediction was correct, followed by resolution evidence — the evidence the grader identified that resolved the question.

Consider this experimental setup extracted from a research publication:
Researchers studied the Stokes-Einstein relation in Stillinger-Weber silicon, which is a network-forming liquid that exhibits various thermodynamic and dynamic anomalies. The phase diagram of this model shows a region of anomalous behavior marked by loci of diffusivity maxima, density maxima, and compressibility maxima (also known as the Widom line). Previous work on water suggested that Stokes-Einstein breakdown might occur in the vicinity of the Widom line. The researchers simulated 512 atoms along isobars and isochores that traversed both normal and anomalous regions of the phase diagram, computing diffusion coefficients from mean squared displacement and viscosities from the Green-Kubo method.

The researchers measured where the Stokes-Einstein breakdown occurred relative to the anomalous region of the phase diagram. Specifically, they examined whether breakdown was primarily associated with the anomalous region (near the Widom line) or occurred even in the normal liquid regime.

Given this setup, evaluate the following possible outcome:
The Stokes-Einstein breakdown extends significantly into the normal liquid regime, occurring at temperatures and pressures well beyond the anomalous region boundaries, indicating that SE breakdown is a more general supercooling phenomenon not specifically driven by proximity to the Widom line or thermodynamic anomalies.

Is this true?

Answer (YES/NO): YES